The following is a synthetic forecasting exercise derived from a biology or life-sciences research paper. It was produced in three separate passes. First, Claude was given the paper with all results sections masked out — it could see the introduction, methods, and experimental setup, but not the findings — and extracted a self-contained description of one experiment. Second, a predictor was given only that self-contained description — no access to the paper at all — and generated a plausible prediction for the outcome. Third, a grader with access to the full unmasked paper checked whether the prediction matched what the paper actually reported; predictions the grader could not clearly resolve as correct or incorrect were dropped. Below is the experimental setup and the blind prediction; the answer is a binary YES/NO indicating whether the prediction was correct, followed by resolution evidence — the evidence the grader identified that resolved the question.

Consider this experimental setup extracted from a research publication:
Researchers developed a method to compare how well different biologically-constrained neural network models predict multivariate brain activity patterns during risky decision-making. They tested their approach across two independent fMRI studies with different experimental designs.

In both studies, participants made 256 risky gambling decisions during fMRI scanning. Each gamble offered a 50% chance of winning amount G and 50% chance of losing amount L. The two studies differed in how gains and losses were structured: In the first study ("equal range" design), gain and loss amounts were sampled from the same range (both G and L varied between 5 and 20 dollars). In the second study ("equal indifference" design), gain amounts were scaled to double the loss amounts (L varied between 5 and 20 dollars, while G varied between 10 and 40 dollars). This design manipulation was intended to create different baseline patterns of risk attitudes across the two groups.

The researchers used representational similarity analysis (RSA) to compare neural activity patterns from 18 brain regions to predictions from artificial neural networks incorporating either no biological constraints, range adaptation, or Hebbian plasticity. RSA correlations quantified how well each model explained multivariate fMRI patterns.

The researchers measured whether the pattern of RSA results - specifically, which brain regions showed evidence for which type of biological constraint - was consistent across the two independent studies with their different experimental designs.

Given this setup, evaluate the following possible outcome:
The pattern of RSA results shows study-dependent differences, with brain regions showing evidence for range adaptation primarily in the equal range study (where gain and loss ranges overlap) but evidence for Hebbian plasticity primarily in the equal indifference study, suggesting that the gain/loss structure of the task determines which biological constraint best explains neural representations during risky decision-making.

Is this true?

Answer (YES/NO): NO